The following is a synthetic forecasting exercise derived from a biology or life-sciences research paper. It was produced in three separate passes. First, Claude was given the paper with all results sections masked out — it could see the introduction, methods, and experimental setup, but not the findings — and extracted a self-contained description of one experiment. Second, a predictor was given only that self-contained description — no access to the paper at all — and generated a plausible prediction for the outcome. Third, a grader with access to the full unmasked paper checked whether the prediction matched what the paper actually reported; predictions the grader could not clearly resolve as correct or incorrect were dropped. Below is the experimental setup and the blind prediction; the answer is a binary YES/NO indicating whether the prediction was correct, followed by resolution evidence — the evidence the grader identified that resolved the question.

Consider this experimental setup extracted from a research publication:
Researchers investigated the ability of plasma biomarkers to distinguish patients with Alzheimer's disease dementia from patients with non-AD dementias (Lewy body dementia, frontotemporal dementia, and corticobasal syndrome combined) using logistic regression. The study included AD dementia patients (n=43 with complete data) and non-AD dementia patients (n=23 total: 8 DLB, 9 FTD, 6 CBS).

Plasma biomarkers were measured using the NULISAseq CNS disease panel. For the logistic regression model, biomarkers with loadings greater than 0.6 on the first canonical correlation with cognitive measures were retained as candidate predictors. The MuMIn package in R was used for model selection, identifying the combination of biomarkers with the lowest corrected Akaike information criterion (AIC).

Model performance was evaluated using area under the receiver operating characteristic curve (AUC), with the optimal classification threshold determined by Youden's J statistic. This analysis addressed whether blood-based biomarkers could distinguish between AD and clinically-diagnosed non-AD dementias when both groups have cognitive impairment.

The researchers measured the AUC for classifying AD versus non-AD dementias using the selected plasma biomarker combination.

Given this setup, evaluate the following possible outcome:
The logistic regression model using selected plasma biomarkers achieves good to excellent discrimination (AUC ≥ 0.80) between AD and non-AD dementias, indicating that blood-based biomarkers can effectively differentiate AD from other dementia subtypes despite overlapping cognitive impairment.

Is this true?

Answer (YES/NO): YES